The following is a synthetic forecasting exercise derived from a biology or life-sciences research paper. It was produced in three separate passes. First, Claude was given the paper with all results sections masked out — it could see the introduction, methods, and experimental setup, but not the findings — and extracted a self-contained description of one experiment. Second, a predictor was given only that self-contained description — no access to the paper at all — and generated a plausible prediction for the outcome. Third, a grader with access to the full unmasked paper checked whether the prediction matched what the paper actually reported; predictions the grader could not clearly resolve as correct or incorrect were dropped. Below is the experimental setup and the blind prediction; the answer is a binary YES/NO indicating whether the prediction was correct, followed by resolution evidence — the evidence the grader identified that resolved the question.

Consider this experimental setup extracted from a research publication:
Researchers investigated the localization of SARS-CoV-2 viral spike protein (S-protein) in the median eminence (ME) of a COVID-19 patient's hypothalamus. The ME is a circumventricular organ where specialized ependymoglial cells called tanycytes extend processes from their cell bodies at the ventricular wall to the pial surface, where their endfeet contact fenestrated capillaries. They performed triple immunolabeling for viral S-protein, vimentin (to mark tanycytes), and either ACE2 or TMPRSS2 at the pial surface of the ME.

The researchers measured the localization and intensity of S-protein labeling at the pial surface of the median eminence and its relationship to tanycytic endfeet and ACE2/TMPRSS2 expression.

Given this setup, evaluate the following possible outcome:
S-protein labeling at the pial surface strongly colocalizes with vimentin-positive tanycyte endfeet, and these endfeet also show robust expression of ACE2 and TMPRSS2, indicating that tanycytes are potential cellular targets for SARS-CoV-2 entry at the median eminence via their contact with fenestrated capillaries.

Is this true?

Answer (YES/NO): YES